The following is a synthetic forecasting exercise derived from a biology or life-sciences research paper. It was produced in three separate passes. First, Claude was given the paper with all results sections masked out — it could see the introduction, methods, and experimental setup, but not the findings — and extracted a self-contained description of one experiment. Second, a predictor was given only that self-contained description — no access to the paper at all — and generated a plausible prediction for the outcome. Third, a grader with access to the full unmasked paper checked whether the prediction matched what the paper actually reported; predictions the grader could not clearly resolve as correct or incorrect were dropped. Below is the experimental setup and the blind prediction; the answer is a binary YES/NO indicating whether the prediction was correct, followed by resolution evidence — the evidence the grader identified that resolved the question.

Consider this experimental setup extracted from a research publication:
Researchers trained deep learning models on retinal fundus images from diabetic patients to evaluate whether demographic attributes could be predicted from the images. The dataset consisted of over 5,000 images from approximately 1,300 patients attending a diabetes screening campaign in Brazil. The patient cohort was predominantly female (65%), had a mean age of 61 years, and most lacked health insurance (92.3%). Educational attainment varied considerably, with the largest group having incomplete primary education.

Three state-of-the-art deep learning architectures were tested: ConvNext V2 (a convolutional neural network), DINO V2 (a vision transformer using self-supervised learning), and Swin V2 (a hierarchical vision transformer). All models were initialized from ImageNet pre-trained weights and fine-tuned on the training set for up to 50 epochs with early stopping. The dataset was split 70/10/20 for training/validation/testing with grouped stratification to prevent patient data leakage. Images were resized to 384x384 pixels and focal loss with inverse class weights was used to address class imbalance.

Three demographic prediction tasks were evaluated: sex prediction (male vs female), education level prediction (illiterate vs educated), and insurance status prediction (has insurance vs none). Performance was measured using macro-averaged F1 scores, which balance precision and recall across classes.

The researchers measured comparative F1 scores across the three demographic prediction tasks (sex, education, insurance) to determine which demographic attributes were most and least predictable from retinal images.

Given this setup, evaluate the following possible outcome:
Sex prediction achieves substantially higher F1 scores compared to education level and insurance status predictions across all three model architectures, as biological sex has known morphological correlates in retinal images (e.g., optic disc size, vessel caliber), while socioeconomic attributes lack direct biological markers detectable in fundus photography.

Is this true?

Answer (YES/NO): YES